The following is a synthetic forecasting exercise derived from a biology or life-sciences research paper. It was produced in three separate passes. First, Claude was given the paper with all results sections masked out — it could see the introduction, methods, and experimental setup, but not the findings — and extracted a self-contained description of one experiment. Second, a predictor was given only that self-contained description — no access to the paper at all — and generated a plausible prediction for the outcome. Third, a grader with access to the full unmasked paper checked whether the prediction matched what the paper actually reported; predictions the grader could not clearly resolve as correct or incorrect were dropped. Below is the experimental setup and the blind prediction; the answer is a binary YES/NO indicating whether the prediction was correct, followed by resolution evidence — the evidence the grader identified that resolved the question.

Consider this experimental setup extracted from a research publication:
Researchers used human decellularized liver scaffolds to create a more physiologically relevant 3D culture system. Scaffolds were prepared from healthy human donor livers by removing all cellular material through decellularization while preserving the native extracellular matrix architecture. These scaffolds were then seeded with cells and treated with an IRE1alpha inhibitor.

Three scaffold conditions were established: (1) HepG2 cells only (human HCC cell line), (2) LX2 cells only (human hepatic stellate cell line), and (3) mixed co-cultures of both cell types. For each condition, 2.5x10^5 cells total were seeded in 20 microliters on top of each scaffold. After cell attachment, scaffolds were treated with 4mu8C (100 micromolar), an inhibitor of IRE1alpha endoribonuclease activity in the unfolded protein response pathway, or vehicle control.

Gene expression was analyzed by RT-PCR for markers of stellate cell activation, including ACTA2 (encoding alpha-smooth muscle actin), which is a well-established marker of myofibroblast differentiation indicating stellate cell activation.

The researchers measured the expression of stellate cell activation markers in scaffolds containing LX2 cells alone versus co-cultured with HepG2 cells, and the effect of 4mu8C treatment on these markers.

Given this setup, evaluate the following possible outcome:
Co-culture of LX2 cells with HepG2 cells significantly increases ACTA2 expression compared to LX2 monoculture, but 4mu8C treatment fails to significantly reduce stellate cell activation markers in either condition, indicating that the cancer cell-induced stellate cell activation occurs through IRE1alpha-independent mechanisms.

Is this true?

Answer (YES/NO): NO